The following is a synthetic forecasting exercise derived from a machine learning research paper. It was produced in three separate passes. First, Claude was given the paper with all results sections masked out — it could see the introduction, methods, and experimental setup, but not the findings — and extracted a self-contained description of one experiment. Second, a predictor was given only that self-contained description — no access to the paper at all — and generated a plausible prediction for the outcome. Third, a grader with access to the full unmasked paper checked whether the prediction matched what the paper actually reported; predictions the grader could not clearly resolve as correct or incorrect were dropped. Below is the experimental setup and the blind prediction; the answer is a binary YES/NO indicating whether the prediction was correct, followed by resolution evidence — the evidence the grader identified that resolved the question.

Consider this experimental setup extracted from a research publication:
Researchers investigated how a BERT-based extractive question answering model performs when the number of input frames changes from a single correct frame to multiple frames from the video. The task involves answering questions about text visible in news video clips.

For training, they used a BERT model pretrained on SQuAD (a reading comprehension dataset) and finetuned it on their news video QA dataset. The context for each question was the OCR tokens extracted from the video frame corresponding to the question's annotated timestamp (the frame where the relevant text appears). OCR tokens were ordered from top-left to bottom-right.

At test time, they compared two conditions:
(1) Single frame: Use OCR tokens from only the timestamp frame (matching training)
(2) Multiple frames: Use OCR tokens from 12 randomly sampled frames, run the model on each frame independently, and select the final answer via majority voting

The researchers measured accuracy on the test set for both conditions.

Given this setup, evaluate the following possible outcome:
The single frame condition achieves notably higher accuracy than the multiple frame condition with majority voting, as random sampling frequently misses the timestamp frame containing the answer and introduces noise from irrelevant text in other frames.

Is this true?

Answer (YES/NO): YES